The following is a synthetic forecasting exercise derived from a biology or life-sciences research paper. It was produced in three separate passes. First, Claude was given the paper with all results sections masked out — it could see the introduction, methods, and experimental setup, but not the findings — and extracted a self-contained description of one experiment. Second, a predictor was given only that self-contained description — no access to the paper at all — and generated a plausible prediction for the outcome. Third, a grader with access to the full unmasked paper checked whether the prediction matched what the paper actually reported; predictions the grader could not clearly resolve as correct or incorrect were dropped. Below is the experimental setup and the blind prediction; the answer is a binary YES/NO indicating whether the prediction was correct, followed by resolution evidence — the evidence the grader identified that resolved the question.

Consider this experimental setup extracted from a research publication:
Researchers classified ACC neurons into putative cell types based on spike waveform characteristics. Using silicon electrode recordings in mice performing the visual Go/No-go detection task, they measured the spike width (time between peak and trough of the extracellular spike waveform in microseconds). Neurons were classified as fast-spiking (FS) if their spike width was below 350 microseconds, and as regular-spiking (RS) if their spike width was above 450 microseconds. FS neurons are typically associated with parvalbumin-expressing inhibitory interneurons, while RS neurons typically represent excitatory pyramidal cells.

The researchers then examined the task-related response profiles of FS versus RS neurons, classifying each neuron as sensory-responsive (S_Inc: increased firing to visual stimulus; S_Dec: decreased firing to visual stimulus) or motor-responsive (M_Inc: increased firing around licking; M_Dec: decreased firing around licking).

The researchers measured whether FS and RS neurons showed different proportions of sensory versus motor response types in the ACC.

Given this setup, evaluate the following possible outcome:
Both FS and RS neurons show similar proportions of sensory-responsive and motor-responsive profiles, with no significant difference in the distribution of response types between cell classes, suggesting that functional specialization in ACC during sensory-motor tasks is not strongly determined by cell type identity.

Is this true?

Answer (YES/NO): NO